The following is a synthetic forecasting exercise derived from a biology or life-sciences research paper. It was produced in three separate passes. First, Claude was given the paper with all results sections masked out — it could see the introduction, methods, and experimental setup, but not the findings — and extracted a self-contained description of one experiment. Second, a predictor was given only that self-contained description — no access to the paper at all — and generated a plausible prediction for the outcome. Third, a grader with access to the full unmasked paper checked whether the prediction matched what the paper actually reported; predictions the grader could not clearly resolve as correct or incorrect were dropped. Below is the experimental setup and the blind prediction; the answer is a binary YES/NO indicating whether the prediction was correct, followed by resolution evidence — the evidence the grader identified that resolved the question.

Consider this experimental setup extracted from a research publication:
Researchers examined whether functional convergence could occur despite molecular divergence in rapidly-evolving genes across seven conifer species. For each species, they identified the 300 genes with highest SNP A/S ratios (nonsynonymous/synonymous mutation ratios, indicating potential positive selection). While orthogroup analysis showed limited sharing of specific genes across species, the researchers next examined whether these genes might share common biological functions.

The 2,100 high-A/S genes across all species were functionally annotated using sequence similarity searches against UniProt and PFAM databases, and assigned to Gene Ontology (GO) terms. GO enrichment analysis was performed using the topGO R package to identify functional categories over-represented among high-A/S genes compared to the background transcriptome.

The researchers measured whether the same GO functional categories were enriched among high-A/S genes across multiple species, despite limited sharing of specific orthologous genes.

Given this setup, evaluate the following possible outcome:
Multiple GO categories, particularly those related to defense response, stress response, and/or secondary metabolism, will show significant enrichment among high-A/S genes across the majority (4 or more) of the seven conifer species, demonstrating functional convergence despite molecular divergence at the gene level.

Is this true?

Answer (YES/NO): YES